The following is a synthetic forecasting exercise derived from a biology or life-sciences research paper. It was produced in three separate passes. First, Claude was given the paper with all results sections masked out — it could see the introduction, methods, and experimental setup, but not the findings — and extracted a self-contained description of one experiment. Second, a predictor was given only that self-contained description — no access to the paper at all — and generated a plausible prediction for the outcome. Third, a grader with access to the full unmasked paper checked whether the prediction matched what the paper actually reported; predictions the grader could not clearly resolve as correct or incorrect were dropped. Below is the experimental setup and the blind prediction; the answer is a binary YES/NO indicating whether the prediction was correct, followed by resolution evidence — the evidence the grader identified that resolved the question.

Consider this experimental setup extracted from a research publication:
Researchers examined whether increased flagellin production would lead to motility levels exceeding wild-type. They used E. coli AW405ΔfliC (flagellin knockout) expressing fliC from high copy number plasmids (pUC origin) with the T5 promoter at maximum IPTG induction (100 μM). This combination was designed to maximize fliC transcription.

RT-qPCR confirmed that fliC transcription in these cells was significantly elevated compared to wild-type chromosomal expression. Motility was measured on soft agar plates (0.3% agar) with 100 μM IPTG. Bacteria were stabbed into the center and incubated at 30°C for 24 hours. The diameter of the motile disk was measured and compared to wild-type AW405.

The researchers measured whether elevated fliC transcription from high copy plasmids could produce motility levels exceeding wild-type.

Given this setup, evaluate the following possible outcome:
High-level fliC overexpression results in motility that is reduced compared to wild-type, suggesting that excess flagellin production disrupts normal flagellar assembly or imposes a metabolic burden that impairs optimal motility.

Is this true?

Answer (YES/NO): NO